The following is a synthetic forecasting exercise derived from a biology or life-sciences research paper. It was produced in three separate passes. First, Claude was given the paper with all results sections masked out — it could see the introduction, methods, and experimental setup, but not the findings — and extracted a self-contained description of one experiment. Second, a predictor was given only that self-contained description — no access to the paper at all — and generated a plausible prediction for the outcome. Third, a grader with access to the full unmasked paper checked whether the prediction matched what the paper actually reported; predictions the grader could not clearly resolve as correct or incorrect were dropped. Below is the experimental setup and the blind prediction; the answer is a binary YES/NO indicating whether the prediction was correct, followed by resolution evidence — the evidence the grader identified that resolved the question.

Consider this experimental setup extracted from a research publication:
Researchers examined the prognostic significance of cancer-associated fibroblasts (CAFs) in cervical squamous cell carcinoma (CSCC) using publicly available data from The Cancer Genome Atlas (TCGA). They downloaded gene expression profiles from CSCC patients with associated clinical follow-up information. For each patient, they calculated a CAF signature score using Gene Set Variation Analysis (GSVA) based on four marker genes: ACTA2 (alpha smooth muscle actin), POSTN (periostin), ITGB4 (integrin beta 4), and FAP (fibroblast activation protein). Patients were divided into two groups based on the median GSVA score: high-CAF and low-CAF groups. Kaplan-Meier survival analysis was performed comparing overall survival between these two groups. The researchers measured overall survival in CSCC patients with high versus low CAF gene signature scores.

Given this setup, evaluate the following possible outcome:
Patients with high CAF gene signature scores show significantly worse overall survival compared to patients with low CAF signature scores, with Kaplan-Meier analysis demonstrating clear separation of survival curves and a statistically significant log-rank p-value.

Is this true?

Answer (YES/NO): YES